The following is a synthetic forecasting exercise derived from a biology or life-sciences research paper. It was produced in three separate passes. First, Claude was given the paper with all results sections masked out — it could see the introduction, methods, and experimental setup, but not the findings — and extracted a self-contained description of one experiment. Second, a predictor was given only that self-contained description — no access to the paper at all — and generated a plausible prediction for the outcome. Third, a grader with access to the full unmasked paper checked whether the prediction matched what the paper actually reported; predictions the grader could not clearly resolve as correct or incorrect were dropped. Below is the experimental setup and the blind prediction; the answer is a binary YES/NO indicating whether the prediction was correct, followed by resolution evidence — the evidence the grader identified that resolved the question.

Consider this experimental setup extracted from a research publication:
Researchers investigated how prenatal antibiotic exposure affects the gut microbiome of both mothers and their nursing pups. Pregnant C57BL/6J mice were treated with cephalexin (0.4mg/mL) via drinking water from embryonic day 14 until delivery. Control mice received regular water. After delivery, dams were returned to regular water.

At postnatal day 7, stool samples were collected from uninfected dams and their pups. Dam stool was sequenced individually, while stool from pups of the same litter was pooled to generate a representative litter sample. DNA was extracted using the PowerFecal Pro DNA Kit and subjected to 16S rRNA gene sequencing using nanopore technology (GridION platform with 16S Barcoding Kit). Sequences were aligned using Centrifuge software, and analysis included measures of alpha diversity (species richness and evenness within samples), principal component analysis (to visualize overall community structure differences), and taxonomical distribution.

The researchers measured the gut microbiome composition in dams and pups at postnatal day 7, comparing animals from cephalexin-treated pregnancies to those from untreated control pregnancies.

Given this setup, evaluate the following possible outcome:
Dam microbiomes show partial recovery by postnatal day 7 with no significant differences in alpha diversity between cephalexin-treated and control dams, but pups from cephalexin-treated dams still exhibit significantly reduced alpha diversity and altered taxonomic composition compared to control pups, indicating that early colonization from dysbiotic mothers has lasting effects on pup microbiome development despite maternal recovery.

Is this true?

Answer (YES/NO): NO